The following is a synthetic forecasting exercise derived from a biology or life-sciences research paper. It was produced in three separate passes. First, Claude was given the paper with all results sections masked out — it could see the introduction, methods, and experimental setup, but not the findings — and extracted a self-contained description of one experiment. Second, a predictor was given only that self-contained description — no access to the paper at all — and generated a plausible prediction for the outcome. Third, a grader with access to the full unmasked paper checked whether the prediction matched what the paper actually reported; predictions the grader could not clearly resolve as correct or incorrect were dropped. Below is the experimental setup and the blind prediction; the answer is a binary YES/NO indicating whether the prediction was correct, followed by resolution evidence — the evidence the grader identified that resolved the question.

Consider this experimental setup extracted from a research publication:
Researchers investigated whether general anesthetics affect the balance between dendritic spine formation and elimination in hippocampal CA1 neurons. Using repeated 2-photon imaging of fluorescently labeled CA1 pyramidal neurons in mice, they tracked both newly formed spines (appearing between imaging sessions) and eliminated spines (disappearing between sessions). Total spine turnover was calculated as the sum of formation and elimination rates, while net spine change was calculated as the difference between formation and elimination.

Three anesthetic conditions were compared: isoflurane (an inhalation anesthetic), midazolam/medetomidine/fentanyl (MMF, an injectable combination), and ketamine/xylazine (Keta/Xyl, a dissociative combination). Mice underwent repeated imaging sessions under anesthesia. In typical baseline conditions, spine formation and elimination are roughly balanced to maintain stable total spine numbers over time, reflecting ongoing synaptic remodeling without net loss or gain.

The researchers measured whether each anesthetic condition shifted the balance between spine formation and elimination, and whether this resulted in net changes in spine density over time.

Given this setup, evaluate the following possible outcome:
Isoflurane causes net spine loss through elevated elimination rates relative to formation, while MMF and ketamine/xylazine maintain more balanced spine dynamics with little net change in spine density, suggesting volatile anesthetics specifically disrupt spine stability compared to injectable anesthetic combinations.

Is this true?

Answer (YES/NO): NO